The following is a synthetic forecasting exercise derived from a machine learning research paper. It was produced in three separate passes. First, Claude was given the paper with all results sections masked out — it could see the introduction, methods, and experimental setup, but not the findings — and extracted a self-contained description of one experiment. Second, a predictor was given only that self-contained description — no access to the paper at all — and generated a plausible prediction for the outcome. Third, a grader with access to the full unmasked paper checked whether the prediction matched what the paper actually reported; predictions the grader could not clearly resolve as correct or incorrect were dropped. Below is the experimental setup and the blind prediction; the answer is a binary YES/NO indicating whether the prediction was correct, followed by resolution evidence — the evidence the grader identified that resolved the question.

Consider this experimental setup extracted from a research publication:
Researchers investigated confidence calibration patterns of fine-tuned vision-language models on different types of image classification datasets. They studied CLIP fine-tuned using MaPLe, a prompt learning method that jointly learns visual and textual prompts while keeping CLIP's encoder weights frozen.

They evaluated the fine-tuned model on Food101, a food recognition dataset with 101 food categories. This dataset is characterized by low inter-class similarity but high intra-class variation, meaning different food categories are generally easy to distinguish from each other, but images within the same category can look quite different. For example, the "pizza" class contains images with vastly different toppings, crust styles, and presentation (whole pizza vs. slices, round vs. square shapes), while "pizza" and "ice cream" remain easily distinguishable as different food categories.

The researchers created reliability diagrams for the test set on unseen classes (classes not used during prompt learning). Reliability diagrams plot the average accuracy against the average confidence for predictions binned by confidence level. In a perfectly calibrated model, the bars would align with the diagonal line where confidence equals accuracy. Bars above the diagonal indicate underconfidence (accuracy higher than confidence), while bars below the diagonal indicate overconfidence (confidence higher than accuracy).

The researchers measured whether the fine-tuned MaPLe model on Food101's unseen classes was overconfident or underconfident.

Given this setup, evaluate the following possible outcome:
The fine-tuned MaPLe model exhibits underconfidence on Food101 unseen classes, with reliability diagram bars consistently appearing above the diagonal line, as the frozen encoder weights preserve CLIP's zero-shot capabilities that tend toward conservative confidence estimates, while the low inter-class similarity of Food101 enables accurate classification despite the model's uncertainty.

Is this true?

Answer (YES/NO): YES